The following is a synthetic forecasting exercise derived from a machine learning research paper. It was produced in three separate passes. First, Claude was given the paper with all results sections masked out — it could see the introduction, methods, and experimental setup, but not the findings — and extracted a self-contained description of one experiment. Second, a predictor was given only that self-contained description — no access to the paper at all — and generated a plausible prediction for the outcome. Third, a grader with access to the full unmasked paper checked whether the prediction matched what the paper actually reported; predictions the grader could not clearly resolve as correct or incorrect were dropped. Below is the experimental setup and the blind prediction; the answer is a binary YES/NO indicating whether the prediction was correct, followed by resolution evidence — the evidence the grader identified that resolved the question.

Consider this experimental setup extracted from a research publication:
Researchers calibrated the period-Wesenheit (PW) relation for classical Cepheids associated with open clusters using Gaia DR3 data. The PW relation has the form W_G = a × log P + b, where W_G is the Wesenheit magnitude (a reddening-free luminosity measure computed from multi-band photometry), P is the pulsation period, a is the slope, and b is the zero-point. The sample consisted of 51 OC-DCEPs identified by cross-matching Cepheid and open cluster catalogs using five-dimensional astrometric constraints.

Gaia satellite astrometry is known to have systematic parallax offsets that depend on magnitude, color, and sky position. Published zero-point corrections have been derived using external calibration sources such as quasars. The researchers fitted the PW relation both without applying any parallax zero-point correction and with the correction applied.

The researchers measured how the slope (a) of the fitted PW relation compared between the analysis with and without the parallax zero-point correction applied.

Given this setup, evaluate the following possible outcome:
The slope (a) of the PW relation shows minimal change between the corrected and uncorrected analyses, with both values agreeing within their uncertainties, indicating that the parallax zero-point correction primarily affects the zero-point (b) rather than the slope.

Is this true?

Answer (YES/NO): NO